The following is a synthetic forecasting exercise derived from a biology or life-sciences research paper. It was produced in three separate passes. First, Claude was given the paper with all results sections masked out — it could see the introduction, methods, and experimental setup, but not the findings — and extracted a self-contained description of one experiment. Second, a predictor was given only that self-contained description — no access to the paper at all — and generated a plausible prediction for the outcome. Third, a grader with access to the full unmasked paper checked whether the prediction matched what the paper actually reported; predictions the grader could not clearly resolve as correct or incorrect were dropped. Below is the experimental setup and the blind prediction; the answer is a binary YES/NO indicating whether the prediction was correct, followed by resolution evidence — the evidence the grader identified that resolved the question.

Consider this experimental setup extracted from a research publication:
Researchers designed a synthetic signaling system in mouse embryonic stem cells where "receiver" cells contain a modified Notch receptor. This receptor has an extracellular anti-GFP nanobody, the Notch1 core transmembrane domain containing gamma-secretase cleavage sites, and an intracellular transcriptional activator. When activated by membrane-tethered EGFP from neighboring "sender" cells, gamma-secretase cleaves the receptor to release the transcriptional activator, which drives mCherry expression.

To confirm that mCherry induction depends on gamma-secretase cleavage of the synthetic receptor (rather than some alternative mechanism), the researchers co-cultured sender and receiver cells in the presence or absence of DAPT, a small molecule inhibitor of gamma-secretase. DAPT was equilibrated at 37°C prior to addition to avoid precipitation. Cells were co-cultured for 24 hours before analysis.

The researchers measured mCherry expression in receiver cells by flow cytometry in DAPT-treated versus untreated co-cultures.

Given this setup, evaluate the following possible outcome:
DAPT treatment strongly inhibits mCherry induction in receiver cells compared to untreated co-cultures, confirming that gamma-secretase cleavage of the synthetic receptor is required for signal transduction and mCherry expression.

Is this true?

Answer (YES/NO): YES